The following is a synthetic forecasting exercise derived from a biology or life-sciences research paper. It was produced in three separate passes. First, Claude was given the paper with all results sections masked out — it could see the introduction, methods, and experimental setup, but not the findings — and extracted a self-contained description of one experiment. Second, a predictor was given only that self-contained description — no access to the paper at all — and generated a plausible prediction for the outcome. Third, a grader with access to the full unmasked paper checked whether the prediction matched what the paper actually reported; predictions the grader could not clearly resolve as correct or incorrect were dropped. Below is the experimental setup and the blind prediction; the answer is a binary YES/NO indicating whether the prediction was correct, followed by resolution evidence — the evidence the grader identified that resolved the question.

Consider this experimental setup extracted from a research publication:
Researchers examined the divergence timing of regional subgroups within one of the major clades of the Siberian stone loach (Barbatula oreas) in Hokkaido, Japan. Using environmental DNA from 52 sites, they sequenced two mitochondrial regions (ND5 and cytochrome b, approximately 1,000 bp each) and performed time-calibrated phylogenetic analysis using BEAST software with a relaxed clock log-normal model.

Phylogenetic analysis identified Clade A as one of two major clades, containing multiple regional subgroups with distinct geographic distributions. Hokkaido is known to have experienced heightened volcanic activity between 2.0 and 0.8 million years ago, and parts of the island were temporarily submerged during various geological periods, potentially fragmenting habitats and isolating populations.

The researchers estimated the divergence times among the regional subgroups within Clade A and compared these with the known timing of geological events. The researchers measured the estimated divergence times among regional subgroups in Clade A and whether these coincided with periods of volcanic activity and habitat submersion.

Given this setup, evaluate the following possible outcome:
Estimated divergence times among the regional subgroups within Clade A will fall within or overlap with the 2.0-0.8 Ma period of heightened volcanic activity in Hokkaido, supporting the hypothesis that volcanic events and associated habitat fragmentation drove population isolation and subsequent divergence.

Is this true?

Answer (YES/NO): YES